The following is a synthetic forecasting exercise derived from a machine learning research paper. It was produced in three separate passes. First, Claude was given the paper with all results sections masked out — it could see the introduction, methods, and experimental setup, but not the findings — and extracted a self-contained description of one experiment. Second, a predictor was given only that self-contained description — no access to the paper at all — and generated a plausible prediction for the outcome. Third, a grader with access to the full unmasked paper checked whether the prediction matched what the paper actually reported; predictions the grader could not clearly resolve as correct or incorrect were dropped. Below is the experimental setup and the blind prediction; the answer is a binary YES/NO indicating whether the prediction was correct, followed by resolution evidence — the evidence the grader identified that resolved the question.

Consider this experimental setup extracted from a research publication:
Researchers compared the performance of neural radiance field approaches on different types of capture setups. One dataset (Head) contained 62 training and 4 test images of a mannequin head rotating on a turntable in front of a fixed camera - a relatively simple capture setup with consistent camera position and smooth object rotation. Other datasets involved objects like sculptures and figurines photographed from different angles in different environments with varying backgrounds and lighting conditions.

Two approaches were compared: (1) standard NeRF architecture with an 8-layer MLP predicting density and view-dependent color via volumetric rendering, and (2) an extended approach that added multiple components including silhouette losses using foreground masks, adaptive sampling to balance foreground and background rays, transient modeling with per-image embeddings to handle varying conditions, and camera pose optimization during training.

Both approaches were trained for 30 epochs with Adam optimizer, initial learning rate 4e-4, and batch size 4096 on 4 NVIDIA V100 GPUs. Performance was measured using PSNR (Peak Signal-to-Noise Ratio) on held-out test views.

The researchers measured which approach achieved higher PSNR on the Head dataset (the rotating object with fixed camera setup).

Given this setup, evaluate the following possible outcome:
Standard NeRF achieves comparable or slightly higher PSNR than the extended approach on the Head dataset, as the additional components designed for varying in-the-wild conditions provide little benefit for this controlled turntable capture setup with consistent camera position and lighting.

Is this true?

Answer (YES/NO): YES